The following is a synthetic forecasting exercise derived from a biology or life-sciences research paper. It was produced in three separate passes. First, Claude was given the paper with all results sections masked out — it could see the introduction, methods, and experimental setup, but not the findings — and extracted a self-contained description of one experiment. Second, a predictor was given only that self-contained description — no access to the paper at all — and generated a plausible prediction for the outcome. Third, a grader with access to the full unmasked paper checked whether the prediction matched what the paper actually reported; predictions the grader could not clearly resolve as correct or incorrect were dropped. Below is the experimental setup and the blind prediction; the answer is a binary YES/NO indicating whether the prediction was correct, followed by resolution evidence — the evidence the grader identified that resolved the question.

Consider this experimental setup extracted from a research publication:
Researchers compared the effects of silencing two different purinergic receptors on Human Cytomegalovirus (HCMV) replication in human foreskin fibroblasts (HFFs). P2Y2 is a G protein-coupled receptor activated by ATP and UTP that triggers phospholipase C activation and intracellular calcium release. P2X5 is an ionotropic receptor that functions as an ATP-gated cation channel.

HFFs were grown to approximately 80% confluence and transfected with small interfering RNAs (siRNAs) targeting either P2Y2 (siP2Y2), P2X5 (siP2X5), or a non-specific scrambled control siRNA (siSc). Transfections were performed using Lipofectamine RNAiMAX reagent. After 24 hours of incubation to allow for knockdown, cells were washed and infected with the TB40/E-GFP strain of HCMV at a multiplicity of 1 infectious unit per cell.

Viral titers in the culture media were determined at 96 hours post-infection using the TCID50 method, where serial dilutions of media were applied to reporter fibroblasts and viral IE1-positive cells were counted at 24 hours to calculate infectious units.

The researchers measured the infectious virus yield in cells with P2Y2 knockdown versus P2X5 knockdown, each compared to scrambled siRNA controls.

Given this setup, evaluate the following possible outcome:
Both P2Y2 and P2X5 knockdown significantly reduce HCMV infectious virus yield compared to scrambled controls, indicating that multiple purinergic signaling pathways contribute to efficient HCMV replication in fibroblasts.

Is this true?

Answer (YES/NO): NO